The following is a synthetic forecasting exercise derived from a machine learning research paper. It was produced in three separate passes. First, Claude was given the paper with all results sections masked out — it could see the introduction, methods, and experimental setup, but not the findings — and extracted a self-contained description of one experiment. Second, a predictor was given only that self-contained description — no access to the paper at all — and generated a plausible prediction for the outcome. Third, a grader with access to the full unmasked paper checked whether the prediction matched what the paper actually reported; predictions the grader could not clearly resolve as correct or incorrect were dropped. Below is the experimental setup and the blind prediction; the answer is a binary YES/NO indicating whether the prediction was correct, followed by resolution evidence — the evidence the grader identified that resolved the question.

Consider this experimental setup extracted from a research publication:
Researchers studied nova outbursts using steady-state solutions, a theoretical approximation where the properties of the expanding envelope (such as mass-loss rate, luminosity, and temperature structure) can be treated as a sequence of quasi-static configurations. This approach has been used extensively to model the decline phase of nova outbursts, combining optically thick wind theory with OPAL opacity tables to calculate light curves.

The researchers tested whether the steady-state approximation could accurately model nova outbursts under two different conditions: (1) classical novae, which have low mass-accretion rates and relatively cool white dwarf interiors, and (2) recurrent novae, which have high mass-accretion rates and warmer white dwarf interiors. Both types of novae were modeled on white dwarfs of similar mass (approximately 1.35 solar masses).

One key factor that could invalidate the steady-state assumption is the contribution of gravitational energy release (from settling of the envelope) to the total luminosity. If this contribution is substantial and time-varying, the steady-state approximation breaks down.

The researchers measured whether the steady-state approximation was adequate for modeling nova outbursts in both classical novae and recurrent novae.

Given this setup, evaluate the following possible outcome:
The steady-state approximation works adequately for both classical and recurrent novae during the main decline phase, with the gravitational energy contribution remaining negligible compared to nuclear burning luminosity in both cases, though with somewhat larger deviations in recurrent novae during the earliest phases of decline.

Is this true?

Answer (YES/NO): NO